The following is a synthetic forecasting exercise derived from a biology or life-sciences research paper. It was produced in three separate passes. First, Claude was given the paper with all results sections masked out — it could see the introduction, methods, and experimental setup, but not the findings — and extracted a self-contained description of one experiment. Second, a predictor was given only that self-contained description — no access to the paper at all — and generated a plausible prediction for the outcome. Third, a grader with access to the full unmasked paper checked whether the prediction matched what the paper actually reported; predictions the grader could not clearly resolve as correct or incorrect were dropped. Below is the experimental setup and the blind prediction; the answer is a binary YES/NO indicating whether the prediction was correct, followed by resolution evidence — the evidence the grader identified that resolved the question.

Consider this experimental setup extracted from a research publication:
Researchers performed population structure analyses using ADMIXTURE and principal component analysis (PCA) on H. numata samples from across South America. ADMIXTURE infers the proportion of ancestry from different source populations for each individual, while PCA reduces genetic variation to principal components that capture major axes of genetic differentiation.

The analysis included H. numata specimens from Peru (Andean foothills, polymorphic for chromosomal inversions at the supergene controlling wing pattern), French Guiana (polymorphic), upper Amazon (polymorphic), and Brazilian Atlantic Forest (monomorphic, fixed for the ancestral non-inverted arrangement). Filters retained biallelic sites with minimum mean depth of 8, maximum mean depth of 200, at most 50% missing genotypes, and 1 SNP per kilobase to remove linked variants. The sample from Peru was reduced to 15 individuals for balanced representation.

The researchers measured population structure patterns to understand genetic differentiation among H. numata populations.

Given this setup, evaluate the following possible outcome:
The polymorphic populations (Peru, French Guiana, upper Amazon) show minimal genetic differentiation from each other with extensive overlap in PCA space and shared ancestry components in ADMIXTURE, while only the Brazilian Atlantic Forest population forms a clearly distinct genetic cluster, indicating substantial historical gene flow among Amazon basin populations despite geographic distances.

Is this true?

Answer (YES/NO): YES